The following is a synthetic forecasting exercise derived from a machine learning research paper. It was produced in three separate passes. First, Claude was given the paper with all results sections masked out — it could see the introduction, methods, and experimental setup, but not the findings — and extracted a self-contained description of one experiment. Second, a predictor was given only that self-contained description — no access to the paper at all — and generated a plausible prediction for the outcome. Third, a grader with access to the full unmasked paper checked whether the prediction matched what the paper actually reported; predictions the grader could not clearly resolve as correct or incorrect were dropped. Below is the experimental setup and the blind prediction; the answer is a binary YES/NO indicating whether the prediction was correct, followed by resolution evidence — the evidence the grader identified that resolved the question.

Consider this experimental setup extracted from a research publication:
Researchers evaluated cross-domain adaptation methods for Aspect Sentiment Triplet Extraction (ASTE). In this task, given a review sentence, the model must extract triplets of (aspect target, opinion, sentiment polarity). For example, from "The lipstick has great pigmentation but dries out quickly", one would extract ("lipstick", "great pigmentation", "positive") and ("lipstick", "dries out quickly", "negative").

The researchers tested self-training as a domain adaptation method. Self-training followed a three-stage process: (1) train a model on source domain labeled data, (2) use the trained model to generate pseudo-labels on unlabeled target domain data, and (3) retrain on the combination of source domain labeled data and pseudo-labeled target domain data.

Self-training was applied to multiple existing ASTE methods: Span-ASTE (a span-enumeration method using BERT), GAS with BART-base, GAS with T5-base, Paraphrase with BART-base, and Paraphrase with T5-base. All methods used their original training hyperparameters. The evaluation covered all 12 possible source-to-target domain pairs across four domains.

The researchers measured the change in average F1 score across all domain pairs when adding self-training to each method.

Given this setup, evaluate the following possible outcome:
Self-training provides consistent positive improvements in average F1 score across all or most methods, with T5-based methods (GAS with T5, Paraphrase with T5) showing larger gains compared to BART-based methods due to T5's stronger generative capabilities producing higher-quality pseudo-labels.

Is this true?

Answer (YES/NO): NO